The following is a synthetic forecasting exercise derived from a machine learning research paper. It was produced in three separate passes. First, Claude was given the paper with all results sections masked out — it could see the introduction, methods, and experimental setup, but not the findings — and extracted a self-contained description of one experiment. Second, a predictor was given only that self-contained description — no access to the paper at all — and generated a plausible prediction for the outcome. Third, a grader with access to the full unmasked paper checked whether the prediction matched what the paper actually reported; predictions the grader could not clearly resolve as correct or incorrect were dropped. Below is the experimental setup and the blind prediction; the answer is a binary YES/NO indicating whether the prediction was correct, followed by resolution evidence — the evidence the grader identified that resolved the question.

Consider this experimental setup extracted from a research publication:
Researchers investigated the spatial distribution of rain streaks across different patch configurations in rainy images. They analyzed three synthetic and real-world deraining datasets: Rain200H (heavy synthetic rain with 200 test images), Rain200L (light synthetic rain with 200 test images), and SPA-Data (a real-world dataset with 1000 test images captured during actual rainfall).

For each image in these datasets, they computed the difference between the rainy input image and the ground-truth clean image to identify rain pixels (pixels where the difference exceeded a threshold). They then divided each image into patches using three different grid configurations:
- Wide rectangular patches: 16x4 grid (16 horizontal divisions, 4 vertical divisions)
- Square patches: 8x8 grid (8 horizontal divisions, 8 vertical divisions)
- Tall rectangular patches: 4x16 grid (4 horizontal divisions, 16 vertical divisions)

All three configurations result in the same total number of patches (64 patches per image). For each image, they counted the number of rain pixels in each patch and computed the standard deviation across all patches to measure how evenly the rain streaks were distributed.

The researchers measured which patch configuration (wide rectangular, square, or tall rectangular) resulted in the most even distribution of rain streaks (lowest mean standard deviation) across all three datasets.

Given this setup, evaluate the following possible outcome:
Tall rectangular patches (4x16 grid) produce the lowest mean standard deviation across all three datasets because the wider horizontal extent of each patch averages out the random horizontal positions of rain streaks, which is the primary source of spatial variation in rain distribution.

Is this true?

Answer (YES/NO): NO